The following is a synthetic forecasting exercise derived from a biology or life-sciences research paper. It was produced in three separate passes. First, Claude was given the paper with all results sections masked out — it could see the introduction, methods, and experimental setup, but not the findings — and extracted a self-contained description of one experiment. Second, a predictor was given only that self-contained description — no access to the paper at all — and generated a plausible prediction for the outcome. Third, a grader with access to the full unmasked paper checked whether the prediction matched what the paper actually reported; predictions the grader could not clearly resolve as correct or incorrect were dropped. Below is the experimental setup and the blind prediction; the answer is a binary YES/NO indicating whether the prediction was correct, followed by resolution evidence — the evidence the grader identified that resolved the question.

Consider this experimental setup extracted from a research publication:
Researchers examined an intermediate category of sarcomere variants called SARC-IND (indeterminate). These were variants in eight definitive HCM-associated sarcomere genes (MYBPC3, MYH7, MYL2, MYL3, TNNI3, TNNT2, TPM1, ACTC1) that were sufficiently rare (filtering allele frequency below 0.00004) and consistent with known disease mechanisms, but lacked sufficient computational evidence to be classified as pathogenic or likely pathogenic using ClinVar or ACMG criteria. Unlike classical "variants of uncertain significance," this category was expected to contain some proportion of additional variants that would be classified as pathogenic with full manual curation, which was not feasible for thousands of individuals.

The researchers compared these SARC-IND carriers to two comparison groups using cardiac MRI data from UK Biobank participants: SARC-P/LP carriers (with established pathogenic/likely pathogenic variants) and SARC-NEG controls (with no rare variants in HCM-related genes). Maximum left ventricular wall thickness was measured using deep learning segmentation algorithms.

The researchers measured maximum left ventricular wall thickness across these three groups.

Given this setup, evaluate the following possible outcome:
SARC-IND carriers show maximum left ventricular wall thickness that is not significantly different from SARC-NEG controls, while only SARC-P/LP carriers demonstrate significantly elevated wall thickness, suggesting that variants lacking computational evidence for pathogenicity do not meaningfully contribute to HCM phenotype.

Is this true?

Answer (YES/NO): NO